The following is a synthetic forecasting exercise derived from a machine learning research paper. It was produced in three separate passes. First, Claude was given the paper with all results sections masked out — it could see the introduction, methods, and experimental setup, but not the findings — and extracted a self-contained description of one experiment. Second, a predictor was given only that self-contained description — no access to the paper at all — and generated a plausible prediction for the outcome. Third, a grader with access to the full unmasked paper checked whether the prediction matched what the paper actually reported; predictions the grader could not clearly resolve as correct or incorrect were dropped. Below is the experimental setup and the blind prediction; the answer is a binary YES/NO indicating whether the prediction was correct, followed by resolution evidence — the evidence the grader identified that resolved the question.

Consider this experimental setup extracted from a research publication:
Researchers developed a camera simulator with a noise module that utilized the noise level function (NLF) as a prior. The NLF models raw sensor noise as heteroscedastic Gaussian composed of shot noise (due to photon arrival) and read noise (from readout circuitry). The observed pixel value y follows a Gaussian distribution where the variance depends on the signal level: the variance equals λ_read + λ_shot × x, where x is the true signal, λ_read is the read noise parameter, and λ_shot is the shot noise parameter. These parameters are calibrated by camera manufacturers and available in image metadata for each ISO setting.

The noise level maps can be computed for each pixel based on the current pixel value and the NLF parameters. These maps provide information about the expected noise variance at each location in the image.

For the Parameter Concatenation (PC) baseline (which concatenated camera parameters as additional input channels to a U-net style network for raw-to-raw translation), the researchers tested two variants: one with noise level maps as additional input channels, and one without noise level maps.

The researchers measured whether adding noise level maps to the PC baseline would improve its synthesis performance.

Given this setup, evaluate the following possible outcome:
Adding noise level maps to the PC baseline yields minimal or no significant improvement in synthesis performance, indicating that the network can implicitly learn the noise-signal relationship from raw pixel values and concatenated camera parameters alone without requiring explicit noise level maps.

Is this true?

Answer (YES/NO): YES